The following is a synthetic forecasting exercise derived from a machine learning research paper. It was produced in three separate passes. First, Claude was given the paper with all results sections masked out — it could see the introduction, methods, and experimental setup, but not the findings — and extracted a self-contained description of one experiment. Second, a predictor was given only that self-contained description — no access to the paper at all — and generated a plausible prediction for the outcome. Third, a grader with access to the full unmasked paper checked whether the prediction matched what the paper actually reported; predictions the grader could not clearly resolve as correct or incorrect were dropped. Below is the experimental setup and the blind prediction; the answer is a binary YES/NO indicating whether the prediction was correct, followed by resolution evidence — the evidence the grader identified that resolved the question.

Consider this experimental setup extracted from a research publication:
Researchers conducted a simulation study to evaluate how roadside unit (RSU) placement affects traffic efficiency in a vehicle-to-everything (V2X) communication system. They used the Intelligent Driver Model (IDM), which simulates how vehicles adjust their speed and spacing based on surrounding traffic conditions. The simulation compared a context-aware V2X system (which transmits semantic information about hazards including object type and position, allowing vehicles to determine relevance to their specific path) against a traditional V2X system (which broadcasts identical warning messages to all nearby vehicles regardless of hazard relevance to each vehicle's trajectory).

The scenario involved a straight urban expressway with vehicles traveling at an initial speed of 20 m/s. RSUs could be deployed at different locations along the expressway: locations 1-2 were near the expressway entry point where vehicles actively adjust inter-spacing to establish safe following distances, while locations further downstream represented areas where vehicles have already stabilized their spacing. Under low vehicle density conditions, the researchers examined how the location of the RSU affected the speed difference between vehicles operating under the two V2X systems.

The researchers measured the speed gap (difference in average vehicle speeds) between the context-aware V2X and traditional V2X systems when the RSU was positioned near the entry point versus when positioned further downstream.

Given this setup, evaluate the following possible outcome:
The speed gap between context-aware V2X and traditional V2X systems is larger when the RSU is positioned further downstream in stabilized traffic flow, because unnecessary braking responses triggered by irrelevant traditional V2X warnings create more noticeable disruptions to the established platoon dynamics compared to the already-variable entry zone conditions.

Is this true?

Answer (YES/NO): NO